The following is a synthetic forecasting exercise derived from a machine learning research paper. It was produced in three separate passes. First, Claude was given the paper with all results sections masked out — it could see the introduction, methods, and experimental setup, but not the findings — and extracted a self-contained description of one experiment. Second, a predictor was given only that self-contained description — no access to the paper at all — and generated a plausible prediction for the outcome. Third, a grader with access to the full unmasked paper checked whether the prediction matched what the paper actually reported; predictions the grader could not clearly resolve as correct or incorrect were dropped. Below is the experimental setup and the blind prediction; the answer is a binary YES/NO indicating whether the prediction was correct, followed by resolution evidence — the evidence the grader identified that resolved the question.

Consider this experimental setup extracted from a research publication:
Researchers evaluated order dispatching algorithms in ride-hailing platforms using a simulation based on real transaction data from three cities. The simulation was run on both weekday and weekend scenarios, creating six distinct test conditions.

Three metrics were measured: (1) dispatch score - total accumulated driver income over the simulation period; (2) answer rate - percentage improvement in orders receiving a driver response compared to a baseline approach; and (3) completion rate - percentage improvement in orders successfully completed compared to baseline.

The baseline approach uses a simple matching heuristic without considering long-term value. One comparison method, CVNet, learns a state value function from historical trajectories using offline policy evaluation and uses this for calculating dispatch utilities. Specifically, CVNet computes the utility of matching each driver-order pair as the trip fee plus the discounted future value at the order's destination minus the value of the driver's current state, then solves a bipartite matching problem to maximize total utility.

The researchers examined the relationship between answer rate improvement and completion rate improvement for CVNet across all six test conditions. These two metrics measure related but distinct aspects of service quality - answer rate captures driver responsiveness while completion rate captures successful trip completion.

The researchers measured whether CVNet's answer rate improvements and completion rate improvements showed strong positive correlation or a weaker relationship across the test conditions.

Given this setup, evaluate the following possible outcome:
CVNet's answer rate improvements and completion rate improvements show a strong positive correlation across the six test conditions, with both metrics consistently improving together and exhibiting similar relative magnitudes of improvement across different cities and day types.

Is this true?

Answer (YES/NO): NO